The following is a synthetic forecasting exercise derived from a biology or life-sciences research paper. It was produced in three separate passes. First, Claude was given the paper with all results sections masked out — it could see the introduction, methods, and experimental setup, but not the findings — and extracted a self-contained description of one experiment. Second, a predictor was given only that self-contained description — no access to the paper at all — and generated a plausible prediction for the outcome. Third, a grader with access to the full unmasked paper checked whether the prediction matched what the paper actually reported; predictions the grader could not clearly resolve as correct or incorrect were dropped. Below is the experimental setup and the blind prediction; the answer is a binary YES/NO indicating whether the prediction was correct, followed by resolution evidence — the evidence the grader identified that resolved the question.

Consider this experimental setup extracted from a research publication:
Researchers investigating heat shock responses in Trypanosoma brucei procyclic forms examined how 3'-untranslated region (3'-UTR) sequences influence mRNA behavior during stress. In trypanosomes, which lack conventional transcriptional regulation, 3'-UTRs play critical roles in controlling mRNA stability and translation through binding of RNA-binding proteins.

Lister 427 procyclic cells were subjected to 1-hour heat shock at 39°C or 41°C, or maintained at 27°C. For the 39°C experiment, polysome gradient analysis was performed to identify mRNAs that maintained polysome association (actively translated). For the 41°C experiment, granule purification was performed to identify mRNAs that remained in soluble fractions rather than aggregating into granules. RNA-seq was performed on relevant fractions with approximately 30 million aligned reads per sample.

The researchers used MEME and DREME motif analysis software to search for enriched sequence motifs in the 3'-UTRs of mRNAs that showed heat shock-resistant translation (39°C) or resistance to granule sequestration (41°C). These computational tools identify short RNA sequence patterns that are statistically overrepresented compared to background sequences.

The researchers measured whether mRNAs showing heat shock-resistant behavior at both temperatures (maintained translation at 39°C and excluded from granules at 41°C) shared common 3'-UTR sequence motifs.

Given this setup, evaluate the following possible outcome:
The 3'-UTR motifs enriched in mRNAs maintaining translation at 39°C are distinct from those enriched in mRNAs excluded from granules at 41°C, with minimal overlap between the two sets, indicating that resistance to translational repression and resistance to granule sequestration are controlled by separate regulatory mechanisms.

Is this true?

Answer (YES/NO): NO